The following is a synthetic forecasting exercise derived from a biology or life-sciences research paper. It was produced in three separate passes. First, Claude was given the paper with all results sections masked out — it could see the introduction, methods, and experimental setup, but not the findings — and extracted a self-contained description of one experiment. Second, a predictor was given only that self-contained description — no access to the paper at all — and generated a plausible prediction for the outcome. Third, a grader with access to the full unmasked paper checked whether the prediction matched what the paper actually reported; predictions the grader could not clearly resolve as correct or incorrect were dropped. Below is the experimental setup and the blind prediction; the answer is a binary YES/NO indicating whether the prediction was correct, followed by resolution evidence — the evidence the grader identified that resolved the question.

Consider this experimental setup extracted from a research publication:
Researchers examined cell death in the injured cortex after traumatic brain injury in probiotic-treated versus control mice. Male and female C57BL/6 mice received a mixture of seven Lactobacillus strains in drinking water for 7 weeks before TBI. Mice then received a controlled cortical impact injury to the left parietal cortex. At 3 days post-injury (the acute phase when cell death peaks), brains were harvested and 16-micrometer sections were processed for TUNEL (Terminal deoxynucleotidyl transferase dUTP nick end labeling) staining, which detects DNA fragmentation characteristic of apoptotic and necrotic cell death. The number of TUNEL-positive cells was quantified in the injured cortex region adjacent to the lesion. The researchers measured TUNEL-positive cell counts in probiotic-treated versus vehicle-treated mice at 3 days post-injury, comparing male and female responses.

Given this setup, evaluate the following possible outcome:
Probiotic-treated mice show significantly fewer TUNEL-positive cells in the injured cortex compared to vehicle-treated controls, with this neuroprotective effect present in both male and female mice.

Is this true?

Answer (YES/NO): NO